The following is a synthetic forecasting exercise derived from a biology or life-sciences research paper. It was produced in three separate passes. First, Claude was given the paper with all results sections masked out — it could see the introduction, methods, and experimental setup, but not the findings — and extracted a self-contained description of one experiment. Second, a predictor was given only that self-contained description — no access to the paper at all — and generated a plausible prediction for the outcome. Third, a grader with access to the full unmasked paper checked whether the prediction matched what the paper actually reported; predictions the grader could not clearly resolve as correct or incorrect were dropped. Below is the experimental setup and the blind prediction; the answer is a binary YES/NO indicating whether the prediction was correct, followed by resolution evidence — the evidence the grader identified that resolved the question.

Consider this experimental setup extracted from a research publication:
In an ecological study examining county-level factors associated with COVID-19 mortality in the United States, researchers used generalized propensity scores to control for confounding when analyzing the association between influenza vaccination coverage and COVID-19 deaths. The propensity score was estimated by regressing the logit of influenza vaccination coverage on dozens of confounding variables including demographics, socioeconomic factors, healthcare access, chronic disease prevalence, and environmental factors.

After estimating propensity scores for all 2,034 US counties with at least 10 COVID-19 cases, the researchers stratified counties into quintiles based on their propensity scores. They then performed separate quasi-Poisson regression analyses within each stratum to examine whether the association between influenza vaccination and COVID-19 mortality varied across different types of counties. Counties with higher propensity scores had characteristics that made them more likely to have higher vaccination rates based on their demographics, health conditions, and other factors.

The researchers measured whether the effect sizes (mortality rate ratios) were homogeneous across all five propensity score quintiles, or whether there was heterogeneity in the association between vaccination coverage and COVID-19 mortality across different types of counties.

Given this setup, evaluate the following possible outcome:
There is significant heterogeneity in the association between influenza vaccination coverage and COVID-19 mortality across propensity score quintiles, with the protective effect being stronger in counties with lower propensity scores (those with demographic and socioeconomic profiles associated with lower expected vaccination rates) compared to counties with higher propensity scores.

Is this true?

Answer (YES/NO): NO